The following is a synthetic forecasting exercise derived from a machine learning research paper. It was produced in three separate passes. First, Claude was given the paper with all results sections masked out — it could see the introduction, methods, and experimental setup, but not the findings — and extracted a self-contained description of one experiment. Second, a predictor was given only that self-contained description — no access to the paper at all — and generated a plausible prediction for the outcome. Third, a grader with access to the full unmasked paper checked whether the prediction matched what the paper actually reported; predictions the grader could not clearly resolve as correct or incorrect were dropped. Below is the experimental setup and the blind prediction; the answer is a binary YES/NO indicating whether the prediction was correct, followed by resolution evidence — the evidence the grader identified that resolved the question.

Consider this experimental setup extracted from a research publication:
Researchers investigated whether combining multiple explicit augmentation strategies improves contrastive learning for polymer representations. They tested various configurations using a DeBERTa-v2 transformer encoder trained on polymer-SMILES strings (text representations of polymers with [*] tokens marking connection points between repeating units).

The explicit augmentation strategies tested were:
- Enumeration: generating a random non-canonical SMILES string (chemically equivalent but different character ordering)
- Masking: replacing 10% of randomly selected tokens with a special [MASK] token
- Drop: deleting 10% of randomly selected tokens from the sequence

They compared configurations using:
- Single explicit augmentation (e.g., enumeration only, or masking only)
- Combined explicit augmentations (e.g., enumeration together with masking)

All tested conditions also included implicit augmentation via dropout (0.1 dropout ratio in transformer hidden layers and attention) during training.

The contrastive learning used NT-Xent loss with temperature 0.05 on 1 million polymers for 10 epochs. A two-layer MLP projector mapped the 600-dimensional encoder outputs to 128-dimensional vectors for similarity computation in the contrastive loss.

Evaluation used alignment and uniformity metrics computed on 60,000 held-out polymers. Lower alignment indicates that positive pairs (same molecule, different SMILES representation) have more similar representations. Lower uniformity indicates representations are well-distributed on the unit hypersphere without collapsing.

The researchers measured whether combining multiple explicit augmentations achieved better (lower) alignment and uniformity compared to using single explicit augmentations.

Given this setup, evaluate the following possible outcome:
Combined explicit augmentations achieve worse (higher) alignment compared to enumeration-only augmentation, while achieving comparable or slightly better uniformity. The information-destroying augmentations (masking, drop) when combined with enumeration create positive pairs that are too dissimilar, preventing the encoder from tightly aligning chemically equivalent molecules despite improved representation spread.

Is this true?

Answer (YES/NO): NO